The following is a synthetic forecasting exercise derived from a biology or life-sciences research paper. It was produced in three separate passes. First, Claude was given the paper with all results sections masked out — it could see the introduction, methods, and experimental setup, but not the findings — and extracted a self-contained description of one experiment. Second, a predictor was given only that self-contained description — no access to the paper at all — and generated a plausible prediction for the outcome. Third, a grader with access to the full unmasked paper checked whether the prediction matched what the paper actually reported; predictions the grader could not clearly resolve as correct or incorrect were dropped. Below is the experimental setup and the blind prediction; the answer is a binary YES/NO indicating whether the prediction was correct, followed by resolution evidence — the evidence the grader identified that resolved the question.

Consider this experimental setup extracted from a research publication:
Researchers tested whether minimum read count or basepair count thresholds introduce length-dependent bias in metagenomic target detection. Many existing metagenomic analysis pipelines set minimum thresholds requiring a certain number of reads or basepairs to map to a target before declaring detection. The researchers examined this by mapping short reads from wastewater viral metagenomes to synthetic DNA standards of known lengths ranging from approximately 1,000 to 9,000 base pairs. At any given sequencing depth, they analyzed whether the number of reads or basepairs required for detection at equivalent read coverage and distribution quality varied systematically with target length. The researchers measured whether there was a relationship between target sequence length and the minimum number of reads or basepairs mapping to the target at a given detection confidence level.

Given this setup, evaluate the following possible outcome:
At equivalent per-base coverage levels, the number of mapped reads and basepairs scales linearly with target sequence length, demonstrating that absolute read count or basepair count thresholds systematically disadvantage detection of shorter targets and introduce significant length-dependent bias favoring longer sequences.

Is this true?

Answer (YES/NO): YES